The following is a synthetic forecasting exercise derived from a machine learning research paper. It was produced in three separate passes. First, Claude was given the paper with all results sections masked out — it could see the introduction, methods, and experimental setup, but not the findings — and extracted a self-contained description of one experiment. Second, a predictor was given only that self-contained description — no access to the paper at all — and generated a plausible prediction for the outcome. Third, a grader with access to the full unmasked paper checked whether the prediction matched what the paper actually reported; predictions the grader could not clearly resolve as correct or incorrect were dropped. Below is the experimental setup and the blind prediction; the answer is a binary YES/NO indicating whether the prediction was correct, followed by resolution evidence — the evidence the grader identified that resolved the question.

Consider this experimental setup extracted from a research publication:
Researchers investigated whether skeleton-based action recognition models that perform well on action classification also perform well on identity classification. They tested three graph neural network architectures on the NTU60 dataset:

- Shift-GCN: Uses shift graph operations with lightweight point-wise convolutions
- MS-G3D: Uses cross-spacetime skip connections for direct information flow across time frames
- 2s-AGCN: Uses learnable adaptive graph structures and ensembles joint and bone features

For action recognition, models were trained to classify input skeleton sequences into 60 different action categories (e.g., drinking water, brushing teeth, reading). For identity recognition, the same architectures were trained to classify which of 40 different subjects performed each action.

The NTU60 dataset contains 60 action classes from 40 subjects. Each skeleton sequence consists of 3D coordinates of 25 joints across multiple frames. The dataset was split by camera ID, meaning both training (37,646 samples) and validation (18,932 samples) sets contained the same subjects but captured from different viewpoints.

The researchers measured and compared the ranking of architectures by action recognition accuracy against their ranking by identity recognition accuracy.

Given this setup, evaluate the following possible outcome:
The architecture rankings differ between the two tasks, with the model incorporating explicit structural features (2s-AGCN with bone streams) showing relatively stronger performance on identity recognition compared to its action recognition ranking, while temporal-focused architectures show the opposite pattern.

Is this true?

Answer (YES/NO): NO